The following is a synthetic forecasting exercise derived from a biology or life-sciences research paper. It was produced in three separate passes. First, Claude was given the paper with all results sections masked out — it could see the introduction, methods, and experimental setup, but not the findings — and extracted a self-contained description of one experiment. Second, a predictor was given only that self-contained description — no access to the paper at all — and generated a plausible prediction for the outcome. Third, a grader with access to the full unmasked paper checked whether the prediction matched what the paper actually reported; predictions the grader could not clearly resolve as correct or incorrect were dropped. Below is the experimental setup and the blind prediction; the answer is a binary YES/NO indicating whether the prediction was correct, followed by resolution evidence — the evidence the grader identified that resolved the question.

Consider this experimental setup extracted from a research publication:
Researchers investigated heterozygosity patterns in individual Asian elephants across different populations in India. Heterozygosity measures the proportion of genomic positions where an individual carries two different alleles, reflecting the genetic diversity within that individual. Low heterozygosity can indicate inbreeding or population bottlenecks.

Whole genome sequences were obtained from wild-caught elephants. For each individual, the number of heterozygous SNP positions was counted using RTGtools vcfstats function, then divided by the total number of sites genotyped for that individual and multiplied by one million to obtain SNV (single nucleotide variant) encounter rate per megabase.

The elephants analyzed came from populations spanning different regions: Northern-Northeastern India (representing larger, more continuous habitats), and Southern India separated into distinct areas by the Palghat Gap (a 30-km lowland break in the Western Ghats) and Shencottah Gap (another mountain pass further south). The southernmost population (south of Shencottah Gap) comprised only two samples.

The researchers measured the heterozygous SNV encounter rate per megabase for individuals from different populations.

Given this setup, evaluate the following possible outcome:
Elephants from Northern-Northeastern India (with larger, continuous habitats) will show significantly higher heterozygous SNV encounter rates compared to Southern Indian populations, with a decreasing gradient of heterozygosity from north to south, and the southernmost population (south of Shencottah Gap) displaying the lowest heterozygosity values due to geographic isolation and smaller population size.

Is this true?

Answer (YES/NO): NO